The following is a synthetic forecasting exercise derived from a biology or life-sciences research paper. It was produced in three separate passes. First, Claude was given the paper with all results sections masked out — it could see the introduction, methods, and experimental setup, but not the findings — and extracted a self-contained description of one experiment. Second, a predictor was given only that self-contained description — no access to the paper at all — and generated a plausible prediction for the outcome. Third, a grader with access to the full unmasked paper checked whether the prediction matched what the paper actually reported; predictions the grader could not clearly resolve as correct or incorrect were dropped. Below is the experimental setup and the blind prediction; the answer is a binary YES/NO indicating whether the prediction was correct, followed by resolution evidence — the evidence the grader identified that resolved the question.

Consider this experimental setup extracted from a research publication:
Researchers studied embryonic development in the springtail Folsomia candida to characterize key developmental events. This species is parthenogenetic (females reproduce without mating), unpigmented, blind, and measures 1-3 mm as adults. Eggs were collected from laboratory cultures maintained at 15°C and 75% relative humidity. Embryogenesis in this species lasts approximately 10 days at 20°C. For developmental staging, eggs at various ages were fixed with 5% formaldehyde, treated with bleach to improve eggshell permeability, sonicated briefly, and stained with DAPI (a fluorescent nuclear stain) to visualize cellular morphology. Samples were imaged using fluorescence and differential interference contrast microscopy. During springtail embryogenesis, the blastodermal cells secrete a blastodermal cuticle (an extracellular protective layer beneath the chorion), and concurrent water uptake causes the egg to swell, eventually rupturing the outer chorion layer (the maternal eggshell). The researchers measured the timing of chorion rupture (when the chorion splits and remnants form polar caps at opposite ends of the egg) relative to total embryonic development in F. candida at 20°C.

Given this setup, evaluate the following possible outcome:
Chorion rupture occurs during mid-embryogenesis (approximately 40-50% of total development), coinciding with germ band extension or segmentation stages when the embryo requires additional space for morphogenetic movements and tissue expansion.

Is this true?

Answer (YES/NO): NO